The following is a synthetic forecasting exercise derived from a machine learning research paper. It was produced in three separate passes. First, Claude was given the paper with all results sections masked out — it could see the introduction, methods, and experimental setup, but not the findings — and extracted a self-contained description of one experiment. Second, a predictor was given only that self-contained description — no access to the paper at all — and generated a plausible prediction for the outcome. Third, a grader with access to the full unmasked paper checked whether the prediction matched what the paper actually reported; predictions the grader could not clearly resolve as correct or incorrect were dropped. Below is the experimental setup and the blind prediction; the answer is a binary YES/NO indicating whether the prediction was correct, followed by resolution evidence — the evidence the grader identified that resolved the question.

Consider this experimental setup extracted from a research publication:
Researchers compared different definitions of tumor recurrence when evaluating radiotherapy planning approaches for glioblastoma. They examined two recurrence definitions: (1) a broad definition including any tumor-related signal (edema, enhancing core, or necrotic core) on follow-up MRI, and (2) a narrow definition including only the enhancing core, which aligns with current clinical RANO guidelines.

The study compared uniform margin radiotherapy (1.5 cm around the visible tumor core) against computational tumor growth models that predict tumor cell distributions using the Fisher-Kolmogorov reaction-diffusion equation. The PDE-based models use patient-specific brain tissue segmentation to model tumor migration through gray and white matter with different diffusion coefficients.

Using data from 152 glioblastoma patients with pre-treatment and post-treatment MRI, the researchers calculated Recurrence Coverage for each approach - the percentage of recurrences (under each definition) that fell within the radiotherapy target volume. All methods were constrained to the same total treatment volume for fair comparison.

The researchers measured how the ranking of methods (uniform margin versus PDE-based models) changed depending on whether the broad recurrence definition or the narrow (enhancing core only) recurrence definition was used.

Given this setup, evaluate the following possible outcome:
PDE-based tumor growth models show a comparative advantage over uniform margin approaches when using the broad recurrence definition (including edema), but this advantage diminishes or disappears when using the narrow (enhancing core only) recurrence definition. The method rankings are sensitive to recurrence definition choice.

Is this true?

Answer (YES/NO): NO